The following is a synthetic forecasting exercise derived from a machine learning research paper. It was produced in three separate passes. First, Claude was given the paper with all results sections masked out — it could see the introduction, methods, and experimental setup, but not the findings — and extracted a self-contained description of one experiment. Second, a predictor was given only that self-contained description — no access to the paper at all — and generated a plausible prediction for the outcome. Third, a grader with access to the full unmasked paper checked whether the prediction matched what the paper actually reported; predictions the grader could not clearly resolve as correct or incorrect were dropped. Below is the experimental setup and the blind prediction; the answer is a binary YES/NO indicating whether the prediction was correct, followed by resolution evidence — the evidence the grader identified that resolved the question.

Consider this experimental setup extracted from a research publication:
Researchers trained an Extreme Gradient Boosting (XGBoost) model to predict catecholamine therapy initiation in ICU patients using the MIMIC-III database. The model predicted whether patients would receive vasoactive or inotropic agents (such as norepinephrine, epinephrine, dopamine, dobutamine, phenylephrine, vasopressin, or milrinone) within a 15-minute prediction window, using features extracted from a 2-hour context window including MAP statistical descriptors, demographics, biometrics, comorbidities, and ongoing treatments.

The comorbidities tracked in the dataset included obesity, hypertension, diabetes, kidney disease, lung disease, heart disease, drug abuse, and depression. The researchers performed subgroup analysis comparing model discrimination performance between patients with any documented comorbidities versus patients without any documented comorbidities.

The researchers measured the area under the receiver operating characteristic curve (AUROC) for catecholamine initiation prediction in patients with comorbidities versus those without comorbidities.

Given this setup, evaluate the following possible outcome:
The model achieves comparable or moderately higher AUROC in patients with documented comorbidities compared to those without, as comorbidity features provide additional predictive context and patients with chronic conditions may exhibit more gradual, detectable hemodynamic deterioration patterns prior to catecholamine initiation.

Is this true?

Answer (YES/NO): NO